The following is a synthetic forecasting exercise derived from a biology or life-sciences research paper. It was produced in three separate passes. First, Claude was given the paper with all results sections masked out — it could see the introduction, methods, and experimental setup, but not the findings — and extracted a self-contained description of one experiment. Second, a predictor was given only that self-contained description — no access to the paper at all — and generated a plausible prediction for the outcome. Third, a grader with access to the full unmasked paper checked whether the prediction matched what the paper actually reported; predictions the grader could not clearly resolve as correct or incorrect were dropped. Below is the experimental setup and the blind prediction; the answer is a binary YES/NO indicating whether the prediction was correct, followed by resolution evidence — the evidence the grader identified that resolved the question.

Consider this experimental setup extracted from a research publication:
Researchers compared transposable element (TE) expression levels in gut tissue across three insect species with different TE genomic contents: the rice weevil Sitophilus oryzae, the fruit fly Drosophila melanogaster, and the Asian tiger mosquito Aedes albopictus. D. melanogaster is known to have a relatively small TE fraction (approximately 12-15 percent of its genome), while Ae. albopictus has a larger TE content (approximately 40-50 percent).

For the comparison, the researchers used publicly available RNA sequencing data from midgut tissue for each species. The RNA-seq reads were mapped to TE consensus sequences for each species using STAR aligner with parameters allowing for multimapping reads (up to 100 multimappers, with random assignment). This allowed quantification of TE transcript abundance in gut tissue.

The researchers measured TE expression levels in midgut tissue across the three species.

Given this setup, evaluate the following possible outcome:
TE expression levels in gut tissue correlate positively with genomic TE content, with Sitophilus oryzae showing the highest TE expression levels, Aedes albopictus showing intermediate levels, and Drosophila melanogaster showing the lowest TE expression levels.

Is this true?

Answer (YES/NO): NO